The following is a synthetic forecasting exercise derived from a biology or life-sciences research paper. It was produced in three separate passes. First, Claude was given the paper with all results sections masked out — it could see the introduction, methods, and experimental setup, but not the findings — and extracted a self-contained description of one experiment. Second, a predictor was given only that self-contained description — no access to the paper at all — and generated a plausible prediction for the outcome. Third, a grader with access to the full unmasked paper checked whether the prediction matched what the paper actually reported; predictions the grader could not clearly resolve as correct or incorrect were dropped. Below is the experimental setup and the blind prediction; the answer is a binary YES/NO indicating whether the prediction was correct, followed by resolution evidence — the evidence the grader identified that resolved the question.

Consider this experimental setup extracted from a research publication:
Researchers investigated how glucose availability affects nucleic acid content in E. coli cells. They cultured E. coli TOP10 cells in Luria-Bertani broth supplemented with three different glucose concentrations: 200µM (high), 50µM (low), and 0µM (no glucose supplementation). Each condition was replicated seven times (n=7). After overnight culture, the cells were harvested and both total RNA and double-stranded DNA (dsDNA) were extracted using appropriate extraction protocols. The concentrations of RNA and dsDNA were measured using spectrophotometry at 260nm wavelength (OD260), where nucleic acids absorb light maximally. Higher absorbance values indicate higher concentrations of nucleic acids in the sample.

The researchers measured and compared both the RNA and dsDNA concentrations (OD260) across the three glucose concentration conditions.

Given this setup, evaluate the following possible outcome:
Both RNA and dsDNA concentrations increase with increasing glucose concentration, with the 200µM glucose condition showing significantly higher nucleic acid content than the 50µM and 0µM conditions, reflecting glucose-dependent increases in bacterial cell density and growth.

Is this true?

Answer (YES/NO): NO